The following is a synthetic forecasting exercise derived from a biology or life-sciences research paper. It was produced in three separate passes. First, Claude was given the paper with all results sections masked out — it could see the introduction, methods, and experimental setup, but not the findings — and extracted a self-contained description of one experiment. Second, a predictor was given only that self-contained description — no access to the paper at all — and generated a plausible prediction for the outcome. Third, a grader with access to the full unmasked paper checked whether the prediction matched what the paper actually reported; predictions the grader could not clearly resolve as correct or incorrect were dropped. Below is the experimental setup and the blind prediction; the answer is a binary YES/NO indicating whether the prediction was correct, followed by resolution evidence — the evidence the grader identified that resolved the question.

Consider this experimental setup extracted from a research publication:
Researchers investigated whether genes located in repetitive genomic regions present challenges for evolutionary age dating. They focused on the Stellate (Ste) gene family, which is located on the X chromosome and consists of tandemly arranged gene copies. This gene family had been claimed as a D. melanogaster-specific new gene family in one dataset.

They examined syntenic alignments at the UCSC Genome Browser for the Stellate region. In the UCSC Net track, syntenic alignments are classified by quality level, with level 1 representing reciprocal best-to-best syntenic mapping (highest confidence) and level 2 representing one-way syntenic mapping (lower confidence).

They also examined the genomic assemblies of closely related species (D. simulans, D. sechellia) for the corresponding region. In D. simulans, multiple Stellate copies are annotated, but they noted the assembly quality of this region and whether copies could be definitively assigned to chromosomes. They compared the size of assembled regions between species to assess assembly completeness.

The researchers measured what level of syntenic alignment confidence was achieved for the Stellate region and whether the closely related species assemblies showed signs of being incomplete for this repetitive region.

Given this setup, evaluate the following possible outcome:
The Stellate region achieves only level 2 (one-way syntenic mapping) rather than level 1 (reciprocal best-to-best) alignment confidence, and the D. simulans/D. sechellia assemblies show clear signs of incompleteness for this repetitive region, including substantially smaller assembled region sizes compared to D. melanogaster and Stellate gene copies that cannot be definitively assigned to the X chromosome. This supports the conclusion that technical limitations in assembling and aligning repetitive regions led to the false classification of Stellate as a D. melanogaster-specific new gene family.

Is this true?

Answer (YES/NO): YES